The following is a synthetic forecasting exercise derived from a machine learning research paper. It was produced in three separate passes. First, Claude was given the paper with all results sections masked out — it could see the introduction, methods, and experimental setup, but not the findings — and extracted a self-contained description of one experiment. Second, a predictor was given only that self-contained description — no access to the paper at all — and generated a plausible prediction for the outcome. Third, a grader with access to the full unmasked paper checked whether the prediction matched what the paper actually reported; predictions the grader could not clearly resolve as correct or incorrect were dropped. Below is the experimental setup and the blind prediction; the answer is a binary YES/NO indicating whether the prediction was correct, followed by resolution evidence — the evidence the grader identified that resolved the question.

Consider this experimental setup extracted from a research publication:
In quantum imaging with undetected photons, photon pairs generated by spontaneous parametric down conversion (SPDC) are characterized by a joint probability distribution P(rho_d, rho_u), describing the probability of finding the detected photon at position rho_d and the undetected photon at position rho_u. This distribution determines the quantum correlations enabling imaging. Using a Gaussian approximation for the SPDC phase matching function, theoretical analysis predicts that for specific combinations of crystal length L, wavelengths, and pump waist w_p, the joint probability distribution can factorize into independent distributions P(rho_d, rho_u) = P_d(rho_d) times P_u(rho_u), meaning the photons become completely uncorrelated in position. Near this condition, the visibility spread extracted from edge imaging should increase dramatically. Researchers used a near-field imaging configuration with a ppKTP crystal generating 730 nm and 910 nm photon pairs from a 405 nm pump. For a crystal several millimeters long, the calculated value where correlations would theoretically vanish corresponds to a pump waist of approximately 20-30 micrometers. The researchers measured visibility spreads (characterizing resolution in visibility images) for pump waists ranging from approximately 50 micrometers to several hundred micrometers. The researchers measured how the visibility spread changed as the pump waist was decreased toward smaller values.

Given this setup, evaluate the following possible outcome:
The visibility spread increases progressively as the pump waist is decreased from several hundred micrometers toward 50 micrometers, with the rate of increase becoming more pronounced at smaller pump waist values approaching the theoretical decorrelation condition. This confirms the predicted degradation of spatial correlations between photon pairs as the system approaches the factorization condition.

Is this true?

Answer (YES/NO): YES